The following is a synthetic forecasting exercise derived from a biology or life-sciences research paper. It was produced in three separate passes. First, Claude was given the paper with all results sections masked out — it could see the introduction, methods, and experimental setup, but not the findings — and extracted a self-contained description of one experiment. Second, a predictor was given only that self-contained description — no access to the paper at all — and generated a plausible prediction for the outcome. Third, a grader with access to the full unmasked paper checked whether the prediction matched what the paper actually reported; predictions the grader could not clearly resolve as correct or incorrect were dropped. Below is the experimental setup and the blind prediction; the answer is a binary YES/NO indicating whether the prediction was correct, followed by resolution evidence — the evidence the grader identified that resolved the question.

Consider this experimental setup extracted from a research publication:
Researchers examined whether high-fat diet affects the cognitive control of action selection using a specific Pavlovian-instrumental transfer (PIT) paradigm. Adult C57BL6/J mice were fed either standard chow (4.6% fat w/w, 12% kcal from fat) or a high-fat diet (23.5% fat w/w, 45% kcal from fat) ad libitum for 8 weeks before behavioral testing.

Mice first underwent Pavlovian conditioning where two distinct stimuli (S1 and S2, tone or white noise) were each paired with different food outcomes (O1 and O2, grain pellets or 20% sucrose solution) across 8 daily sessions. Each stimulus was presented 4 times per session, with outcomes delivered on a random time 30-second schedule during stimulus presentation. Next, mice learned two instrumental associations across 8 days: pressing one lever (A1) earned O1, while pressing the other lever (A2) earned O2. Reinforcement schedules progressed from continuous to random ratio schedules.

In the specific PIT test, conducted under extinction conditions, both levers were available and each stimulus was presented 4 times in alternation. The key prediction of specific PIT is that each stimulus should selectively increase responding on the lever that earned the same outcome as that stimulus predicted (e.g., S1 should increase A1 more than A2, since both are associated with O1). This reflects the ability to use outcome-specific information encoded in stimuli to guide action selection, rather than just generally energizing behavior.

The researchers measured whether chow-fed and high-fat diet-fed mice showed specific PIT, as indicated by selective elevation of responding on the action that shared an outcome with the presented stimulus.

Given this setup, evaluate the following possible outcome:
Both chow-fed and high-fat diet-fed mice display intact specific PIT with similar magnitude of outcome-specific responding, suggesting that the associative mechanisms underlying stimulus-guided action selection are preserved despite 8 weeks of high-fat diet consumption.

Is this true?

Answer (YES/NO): YES